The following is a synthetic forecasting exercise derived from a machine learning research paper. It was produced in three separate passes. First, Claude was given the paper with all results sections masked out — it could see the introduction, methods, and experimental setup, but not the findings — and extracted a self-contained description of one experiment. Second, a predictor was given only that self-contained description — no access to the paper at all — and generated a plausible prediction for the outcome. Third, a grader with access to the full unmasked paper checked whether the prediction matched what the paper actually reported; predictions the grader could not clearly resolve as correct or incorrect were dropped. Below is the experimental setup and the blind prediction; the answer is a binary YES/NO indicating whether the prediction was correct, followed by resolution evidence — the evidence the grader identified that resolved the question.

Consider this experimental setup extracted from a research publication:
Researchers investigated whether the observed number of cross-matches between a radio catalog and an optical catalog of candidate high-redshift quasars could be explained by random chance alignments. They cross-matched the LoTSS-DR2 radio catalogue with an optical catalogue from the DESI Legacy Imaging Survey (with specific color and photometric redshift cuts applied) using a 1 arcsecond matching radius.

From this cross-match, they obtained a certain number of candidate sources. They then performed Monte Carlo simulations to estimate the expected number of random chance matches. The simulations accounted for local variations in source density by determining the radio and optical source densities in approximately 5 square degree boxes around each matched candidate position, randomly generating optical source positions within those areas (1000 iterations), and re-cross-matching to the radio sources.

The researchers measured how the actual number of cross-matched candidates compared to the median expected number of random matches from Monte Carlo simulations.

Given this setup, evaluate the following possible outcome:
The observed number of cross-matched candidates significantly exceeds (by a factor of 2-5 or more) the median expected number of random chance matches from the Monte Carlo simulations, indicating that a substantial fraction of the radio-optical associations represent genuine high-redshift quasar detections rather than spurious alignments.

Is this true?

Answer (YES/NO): NO